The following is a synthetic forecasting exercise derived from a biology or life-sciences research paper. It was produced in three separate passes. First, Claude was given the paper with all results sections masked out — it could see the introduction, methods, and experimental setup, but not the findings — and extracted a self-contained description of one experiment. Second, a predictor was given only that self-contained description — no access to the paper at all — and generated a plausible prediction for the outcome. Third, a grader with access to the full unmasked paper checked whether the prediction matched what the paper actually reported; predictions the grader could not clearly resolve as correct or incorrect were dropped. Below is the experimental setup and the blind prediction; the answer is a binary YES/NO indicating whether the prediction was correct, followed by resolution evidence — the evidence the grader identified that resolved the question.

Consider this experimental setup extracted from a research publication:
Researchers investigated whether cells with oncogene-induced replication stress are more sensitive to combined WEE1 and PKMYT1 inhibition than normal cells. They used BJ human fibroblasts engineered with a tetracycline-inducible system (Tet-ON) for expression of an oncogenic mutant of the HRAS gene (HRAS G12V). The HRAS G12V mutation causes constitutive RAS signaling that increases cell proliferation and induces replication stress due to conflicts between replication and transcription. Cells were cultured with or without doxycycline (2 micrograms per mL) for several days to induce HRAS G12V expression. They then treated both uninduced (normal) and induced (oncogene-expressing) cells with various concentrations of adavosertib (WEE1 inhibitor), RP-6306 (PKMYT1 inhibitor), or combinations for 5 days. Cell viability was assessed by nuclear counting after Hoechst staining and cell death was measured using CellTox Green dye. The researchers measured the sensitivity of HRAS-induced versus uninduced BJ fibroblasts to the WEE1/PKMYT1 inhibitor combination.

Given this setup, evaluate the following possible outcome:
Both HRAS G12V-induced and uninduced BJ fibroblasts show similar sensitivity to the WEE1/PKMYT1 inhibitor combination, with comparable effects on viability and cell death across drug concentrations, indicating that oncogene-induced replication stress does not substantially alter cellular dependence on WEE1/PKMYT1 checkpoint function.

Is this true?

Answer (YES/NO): NO